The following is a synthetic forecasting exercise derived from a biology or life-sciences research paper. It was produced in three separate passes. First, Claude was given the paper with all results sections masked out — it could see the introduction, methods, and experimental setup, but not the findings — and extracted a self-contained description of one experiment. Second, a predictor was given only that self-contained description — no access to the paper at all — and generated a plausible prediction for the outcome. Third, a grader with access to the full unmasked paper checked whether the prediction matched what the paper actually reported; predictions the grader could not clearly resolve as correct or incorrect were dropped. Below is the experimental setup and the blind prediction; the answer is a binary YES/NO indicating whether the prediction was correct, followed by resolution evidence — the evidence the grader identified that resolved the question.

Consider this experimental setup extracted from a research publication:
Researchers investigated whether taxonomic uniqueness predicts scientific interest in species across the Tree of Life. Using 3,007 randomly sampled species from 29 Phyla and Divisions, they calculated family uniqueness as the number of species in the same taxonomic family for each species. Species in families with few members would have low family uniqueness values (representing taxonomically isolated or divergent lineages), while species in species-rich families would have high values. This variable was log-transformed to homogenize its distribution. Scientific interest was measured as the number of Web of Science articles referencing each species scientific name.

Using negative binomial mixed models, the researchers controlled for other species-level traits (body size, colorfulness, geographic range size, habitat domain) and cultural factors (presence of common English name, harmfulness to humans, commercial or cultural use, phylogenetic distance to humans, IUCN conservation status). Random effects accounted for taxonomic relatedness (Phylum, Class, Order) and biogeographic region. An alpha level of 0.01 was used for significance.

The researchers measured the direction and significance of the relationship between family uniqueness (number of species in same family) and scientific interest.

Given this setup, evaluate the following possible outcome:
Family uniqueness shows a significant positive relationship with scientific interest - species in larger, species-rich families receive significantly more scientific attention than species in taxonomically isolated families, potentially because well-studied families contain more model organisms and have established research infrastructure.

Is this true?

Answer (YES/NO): NO